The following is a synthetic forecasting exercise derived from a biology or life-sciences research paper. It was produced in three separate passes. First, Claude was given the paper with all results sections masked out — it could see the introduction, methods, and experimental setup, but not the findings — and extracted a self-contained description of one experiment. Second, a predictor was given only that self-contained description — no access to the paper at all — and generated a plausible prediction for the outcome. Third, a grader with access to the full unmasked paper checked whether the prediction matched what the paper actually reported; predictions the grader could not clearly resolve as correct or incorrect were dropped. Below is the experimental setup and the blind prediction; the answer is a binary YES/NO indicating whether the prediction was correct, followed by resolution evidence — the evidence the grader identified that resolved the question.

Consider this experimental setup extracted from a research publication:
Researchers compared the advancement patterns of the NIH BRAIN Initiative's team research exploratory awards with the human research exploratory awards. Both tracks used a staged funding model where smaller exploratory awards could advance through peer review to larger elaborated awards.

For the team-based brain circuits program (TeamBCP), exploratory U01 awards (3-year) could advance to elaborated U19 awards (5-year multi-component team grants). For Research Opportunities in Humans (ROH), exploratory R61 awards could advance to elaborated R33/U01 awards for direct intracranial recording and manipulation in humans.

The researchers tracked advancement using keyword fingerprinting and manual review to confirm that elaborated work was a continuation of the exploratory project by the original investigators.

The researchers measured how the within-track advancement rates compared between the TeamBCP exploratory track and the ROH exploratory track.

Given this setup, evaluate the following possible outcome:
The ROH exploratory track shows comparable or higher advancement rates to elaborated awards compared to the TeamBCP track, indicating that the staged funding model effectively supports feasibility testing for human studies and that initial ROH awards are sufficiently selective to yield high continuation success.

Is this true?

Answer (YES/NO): YES